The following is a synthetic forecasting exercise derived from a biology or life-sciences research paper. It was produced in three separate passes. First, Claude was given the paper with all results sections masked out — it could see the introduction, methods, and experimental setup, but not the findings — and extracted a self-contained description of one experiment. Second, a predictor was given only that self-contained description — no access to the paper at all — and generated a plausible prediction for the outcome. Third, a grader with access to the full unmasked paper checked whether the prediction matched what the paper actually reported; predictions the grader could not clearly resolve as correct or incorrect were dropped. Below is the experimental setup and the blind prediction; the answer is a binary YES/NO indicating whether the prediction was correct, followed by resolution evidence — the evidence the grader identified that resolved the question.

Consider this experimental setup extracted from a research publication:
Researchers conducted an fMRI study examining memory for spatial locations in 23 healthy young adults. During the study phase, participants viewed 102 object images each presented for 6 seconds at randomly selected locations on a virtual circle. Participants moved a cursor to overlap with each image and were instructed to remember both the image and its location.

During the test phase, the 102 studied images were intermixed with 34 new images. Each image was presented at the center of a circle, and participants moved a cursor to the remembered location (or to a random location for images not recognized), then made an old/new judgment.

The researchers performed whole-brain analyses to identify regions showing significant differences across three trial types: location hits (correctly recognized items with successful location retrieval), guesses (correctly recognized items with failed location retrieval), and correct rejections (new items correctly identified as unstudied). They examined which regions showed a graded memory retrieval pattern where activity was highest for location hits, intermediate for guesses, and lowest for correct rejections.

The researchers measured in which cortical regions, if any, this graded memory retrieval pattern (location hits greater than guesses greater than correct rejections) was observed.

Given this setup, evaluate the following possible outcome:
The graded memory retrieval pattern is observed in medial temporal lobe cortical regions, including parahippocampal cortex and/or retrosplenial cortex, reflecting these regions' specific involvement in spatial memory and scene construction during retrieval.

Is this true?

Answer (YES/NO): NO